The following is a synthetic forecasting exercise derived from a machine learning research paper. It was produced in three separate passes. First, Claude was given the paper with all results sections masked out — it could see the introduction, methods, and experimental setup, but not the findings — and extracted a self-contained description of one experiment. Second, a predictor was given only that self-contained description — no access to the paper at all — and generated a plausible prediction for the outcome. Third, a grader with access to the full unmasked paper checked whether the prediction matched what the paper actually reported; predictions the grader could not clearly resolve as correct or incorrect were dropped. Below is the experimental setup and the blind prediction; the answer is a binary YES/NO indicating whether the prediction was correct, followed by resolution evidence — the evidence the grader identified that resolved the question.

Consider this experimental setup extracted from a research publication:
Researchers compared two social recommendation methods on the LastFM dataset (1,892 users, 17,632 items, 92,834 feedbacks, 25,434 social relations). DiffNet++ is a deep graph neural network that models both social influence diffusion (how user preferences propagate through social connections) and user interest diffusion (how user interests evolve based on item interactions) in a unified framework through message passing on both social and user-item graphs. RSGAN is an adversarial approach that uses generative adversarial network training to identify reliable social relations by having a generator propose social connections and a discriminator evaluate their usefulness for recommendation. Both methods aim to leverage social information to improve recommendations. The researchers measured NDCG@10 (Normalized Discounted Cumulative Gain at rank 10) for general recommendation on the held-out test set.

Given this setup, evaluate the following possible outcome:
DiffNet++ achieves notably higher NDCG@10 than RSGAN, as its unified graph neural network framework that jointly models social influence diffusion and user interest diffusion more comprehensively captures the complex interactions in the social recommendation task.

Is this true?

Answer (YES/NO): YES